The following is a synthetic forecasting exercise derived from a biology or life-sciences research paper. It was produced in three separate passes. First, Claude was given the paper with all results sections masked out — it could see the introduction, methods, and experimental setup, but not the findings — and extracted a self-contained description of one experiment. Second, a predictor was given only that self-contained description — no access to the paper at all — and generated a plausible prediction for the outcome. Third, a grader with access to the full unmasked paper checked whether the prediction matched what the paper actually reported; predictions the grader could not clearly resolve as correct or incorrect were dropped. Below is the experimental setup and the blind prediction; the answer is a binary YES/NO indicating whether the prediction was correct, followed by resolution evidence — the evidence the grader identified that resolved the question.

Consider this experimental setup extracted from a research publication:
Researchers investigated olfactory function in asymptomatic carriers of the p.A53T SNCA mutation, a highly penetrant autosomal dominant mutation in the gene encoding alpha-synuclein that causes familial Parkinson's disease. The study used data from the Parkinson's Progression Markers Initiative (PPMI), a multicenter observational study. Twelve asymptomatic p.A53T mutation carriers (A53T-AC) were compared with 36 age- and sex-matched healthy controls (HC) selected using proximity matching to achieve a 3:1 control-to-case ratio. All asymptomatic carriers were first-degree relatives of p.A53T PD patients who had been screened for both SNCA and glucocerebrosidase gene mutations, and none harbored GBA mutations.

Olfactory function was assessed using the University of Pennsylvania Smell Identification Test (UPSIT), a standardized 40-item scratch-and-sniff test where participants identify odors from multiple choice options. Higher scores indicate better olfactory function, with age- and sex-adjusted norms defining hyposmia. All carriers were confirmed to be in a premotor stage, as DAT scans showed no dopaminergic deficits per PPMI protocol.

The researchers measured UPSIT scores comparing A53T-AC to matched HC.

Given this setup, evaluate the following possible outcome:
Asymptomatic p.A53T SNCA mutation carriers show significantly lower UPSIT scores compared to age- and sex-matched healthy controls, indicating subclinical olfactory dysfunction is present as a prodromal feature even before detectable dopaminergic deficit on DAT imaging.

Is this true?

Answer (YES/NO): YES